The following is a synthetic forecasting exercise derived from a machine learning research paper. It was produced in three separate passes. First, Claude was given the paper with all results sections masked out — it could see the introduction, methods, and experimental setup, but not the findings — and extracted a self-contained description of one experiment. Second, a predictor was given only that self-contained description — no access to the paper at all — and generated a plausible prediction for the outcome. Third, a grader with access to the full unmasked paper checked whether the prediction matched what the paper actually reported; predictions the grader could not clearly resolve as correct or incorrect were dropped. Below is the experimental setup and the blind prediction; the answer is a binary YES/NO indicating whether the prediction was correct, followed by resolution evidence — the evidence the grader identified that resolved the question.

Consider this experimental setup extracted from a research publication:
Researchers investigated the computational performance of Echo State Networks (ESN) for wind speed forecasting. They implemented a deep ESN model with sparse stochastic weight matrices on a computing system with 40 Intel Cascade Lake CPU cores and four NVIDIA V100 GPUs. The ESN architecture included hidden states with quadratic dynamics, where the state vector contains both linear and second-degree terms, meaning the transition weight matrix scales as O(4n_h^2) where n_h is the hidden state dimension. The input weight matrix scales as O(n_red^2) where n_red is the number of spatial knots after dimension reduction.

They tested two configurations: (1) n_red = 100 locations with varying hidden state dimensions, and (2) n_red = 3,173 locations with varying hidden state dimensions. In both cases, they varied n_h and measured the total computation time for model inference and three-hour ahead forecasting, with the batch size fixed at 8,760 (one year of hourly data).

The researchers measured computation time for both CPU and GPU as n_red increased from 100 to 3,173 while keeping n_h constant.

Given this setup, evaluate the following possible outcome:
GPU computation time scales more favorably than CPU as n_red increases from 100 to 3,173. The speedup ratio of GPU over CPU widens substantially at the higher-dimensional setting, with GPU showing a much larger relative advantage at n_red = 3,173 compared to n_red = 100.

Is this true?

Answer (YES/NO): YES